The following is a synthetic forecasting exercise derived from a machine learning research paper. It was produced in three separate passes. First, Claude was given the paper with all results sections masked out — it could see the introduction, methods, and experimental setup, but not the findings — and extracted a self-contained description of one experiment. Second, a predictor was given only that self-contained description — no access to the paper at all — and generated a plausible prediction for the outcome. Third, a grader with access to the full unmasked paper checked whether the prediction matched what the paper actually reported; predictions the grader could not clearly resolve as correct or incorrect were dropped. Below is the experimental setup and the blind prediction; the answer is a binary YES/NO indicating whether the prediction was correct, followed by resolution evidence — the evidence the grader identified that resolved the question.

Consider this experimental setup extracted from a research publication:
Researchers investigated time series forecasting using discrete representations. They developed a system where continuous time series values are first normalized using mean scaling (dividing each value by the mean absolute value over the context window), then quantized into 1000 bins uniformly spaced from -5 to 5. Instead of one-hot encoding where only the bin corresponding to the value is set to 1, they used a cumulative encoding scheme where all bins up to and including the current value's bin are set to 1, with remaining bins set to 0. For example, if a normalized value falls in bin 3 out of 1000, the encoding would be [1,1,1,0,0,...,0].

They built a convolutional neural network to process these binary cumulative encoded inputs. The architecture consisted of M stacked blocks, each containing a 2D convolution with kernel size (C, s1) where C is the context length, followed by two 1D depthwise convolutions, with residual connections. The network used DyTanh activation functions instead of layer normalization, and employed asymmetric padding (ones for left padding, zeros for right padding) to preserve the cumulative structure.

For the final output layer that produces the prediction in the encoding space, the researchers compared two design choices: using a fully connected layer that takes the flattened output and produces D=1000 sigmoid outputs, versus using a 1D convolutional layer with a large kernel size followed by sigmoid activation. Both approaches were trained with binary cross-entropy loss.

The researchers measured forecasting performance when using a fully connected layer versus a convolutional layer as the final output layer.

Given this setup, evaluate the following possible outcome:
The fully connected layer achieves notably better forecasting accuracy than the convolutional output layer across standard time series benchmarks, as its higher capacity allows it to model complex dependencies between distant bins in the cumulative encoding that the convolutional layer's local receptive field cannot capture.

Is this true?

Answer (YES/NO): NO